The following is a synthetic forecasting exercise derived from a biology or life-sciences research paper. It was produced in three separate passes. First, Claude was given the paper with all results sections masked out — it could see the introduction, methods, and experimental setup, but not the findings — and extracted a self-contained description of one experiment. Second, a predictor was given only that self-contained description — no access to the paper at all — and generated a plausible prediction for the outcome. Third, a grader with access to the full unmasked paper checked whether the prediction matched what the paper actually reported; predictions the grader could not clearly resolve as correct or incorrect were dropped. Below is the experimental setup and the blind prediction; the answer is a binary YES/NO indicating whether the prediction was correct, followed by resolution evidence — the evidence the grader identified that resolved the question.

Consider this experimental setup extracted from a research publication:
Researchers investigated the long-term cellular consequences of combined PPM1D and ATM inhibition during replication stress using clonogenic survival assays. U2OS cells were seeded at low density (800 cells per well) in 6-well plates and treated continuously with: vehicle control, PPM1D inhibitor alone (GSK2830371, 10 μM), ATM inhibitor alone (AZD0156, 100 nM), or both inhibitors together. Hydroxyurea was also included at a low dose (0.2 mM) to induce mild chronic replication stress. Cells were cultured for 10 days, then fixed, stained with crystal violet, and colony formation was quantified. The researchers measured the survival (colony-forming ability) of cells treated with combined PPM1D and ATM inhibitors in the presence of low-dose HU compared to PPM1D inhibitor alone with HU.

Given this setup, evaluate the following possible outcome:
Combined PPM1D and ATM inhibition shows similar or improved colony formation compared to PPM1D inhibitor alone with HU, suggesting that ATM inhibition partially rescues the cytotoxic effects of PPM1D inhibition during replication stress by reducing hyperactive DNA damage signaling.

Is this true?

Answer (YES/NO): YES